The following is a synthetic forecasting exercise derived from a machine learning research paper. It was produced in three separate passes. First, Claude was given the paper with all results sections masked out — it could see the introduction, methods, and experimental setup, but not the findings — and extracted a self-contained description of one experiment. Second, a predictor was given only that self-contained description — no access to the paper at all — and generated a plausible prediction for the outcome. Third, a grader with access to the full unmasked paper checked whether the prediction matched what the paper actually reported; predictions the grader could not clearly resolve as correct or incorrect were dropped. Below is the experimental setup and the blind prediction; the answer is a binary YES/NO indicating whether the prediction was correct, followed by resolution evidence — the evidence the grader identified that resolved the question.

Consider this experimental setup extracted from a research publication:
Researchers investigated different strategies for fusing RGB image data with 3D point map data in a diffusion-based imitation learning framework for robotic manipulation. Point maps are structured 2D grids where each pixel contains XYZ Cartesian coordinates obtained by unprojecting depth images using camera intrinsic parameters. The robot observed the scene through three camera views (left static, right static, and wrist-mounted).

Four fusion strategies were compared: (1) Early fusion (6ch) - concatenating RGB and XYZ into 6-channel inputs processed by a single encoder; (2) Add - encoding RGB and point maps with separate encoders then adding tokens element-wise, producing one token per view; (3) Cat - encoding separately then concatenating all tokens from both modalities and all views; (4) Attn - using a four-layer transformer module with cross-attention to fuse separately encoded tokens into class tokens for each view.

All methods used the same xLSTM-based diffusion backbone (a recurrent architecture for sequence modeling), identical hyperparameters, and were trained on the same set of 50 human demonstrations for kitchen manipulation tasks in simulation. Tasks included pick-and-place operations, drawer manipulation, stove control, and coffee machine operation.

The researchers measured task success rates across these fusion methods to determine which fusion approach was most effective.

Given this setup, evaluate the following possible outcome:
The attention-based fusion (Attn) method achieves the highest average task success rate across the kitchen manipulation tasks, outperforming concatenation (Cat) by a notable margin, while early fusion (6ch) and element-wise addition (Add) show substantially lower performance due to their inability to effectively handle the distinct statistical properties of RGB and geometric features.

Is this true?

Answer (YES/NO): NO